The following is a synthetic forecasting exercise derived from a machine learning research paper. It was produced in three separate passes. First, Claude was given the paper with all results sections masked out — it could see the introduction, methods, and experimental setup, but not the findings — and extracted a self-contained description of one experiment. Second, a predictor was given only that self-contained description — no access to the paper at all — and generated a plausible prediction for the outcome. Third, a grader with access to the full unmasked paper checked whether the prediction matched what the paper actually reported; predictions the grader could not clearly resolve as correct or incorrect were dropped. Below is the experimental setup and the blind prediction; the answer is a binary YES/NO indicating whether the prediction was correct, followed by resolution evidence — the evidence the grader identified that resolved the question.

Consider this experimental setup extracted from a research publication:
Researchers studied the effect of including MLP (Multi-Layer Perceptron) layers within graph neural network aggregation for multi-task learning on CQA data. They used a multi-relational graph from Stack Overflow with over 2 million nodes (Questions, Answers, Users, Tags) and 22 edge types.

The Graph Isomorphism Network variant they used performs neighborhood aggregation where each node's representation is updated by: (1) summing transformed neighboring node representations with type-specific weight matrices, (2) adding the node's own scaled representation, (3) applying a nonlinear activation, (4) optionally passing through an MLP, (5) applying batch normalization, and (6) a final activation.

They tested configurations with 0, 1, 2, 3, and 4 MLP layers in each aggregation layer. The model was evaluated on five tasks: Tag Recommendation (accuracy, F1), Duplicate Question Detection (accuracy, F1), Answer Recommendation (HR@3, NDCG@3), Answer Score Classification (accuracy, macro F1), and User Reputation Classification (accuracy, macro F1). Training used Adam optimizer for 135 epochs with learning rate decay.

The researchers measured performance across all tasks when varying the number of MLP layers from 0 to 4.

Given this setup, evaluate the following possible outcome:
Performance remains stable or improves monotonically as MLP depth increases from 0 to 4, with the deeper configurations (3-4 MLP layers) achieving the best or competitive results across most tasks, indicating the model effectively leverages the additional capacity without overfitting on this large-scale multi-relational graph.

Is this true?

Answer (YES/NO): NO